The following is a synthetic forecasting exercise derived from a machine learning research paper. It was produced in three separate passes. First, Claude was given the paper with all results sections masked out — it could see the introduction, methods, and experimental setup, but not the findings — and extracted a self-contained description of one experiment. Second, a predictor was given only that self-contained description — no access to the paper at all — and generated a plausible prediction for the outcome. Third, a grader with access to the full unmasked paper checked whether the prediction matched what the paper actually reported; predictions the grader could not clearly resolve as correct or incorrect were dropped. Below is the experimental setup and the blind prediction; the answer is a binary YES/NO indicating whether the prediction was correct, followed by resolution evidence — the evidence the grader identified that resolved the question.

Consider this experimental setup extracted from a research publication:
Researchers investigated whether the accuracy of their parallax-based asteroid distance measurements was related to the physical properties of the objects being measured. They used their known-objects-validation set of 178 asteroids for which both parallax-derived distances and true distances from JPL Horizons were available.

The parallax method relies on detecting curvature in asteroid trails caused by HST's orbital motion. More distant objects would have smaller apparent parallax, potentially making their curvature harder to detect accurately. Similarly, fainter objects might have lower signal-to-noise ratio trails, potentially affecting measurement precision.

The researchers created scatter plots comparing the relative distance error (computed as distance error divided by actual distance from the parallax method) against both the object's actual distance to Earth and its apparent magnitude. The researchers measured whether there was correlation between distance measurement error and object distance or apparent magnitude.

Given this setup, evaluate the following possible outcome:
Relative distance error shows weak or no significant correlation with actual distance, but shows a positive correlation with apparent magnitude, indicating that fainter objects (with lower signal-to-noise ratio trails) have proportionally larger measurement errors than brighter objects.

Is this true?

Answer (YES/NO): NO